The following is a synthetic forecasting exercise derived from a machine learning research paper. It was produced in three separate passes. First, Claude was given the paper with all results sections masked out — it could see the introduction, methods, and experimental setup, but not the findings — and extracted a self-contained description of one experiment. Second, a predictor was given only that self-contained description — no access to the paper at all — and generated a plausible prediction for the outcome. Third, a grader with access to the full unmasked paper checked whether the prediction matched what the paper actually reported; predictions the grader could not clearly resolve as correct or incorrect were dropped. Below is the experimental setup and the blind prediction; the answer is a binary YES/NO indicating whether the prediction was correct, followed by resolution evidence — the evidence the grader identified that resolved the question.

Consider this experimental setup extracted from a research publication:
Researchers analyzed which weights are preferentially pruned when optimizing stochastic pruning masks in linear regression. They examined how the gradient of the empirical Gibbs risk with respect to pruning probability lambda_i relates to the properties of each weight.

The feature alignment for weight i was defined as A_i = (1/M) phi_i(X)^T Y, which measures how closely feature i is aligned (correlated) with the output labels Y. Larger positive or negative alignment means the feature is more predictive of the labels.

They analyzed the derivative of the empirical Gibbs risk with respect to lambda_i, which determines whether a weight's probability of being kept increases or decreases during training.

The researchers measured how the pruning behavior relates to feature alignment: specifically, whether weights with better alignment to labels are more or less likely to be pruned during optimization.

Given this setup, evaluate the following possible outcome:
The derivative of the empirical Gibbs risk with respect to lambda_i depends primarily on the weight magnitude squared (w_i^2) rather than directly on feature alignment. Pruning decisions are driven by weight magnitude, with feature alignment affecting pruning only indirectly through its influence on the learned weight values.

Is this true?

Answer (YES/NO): NO